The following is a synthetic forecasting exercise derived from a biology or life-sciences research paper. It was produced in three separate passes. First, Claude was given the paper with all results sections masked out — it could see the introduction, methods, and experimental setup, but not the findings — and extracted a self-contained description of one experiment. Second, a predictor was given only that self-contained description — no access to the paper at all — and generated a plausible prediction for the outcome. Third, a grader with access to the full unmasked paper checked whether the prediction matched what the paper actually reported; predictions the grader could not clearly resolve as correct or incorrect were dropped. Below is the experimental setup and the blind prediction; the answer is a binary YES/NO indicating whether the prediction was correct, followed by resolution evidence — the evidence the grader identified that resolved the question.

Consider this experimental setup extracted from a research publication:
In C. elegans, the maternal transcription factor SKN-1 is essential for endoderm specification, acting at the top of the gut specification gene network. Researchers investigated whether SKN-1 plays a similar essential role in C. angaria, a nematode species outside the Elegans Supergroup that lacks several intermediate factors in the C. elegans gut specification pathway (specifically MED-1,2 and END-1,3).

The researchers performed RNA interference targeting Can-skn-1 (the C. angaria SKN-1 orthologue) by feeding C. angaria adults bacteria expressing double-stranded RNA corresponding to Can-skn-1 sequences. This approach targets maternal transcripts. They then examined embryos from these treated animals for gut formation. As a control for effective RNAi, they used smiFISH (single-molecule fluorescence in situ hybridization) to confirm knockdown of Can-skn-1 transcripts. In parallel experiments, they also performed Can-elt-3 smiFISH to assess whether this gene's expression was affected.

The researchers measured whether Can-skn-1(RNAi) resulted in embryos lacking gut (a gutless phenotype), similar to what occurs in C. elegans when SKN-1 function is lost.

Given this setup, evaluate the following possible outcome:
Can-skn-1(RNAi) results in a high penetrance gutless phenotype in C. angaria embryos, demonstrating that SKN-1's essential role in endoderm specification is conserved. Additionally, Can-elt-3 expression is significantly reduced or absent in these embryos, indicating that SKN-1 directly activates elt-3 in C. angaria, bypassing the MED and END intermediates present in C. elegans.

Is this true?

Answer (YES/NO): NO